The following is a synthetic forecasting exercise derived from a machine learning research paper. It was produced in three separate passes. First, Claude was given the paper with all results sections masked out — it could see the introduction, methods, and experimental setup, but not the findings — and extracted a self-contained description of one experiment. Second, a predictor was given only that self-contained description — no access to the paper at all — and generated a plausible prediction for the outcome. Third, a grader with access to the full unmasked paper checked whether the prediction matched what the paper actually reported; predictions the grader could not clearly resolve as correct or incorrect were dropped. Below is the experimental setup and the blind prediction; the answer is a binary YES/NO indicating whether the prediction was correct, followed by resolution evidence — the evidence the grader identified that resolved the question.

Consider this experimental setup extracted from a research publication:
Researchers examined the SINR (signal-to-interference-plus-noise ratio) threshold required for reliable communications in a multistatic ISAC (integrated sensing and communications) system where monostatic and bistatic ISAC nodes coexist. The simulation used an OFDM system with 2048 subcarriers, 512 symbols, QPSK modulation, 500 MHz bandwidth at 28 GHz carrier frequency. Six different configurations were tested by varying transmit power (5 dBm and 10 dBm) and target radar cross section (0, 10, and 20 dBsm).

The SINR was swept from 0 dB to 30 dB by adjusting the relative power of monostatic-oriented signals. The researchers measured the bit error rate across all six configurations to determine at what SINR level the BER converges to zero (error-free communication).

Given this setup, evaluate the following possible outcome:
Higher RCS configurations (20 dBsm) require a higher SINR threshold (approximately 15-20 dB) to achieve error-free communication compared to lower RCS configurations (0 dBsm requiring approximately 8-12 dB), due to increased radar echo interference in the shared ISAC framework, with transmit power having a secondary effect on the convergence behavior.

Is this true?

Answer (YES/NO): NO